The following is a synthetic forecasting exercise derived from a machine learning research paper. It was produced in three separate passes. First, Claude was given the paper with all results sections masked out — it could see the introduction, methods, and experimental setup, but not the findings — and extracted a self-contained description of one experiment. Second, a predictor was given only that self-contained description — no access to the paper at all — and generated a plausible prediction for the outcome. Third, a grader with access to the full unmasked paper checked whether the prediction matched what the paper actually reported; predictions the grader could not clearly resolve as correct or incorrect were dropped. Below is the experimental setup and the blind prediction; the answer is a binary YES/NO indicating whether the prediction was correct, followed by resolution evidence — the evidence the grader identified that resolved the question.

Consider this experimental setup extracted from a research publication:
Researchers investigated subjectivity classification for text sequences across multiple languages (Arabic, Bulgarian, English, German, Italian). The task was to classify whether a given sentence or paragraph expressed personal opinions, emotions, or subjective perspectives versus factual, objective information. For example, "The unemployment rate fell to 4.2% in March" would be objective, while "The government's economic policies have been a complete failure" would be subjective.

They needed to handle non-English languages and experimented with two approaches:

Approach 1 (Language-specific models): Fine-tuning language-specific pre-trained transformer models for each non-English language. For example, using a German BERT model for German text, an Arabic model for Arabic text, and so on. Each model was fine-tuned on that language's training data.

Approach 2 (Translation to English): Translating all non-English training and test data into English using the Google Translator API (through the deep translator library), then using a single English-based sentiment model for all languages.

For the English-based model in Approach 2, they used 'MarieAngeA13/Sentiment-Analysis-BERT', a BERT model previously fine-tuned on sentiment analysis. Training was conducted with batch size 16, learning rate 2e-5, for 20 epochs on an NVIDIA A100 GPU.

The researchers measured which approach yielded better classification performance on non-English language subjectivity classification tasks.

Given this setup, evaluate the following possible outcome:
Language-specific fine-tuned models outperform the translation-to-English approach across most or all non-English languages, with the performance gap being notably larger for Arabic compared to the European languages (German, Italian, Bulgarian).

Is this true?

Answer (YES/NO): NO